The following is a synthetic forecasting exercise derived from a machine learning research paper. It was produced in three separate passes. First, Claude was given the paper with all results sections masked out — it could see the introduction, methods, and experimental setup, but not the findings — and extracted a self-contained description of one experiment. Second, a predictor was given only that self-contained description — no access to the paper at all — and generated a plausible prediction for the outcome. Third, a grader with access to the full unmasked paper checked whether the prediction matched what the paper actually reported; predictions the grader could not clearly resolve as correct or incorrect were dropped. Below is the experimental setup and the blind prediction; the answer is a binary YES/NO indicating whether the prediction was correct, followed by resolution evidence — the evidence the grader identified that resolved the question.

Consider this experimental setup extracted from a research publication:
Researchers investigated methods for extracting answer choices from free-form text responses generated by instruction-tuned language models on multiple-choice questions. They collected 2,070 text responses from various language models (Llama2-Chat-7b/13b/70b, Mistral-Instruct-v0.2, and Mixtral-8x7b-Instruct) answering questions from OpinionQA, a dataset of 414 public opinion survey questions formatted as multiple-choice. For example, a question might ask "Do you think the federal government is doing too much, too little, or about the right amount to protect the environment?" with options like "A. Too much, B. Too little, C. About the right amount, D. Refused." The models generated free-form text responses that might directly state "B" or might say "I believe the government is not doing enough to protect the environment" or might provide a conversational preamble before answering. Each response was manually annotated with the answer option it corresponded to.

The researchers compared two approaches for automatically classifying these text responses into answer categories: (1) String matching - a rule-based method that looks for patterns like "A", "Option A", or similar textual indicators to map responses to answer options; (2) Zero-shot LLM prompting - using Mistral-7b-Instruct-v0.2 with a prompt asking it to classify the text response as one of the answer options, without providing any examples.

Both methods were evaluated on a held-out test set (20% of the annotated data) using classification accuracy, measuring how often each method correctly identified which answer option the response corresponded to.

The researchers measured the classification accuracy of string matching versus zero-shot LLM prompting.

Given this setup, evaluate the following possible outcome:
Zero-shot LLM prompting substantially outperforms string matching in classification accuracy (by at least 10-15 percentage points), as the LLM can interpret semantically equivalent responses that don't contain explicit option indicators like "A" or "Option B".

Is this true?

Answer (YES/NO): NO